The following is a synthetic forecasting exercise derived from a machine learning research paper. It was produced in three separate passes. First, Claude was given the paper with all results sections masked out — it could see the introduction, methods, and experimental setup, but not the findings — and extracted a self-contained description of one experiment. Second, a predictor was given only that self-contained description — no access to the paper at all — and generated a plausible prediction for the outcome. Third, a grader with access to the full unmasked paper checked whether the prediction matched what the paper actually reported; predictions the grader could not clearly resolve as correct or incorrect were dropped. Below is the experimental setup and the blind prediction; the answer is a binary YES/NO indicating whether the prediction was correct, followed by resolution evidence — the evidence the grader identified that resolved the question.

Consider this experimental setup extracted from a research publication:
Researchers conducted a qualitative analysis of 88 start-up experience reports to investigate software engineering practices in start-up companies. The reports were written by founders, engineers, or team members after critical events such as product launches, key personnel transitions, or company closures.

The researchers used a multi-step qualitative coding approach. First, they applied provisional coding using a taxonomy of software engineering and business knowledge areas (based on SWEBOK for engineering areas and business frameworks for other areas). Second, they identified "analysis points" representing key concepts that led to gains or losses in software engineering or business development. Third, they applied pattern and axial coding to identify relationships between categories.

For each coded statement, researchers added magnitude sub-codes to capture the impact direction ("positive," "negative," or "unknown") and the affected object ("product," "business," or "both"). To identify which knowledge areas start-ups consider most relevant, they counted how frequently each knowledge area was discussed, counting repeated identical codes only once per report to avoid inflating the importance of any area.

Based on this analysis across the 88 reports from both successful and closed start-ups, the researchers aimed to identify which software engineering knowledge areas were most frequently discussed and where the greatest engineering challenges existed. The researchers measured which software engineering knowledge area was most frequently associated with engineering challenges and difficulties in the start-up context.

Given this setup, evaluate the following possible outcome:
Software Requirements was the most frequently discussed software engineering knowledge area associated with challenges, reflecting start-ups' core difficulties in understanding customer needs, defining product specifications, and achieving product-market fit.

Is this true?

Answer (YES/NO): YES